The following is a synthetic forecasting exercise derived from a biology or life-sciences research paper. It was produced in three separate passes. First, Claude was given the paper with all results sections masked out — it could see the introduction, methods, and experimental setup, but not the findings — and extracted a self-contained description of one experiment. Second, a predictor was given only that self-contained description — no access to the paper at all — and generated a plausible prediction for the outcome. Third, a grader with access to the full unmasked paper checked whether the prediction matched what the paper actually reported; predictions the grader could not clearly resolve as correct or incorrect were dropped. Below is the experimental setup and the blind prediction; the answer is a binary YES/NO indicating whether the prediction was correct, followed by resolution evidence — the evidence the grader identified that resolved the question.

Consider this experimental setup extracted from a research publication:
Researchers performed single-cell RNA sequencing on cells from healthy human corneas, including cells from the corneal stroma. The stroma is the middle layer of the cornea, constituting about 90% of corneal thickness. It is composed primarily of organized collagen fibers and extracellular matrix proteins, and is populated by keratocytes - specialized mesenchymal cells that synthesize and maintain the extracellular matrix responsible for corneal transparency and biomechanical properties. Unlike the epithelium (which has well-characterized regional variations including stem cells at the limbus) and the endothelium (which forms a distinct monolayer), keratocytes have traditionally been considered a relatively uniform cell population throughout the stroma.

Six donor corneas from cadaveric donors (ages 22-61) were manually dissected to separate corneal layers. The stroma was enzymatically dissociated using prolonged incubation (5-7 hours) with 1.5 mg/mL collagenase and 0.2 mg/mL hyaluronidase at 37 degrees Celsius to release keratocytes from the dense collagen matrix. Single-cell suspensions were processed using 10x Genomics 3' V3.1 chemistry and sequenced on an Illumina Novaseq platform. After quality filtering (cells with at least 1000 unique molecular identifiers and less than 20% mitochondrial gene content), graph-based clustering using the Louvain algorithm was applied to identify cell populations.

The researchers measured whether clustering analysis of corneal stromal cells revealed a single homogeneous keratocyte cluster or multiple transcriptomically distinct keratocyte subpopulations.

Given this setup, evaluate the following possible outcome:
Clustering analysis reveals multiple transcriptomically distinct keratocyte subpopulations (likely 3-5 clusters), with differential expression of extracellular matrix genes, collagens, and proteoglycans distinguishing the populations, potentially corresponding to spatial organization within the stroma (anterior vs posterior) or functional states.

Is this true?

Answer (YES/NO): YES